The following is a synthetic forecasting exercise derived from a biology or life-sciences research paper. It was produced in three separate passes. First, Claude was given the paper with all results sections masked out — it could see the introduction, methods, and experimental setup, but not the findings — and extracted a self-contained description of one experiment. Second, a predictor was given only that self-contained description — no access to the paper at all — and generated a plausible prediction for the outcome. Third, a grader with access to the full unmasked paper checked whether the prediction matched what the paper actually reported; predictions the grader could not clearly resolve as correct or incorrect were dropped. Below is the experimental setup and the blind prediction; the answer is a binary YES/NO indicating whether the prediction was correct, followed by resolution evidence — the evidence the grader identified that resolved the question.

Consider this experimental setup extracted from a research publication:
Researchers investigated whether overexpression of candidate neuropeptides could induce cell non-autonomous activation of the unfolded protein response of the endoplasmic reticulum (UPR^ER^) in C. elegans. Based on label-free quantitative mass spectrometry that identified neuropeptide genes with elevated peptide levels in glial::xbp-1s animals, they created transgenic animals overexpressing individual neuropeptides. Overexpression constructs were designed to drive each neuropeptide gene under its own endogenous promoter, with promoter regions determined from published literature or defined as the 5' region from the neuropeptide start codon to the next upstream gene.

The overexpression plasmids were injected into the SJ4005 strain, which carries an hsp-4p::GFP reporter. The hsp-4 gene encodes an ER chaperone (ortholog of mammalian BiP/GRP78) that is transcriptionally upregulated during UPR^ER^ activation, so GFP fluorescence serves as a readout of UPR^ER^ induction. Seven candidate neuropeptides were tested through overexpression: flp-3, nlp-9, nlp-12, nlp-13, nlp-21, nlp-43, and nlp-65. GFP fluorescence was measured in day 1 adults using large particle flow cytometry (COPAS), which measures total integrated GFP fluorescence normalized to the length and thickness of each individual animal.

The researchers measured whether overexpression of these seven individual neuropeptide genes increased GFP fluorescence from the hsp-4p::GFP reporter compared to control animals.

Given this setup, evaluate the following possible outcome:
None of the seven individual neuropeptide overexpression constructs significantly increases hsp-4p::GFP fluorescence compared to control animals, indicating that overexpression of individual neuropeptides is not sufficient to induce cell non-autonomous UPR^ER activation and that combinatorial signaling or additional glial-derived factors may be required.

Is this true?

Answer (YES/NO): NO